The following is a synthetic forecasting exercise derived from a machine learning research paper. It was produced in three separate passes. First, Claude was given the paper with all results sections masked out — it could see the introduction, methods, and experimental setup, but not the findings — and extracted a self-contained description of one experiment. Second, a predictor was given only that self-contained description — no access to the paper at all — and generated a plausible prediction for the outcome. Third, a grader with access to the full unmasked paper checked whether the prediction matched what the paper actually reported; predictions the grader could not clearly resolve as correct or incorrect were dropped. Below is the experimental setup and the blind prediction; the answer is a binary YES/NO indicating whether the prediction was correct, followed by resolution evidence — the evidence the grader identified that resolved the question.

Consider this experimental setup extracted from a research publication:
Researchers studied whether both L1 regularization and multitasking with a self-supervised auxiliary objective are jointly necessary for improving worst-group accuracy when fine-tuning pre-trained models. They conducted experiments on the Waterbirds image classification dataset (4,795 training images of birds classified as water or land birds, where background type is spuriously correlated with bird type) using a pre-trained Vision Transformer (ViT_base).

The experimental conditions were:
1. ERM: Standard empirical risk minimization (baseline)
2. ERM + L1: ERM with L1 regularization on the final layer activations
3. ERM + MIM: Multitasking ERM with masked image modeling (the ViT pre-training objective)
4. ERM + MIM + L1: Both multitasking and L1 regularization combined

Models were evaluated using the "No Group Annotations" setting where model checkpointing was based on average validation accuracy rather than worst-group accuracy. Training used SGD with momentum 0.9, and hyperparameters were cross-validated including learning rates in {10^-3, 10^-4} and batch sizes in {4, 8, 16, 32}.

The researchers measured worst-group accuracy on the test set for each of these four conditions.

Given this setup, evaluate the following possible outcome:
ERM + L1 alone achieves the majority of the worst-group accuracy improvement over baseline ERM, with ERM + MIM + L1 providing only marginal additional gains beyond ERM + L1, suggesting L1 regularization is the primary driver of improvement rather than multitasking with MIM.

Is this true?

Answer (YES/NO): NO